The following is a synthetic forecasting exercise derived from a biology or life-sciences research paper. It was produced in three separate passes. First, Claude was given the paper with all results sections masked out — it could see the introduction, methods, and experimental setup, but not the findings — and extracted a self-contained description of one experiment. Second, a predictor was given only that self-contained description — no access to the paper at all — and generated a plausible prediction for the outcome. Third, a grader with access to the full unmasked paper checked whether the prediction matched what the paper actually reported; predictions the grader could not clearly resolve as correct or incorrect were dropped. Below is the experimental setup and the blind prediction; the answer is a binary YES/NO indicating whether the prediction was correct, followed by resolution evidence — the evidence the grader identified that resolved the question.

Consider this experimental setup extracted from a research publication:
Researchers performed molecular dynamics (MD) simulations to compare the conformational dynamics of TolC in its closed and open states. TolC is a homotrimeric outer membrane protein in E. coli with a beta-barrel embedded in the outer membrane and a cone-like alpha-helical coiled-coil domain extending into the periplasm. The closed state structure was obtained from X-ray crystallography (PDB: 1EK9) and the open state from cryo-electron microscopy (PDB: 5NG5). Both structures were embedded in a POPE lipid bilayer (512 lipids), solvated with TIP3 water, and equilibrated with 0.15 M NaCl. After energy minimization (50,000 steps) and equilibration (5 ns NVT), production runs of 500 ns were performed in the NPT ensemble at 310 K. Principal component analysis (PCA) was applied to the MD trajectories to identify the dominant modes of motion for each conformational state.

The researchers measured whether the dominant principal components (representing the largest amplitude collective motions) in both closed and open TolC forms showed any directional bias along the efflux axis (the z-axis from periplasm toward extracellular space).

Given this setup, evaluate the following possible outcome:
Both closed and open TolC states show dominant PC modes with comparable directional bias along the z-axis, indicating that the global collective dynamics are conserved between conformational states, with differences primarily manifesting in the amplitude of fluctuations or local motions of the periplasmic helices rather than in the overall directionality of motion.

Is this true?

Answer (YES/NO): NO